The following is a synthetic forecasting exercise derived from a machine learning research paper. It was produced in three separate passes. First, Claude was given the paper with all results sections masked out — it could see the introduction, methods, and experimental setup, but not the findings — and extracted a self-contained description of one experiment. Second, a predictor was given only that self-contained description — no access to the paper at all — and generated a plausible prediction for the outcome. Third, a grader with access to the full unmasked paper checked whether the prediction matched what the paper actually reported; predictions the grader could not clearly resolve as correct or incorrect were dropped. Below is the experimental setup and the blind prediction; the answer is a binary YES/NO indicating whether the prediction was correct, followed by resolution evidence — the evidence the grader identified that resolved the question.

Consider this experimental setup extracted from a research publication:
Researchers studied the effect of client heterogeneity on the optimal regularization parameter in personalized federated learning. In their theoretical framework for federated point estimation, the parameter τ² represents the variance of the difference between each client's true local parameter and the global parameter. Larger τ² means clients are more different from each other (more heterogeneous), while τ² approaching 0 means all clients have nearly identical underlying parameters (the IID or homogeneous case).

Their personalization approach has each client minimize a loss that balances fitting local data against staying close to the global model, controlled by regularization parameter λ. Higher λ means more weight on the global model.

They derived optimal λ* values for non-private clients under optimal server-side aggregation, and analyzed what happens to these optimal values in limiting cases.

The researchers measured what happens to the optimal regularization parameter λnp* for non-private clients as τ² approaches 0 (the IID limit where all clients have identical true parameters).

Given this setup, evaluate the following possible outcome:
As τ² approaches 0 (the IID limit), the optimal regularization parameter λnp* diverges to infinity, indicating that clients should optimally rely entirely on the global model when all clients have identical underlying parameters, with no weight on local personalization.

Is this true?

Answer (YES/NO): YES